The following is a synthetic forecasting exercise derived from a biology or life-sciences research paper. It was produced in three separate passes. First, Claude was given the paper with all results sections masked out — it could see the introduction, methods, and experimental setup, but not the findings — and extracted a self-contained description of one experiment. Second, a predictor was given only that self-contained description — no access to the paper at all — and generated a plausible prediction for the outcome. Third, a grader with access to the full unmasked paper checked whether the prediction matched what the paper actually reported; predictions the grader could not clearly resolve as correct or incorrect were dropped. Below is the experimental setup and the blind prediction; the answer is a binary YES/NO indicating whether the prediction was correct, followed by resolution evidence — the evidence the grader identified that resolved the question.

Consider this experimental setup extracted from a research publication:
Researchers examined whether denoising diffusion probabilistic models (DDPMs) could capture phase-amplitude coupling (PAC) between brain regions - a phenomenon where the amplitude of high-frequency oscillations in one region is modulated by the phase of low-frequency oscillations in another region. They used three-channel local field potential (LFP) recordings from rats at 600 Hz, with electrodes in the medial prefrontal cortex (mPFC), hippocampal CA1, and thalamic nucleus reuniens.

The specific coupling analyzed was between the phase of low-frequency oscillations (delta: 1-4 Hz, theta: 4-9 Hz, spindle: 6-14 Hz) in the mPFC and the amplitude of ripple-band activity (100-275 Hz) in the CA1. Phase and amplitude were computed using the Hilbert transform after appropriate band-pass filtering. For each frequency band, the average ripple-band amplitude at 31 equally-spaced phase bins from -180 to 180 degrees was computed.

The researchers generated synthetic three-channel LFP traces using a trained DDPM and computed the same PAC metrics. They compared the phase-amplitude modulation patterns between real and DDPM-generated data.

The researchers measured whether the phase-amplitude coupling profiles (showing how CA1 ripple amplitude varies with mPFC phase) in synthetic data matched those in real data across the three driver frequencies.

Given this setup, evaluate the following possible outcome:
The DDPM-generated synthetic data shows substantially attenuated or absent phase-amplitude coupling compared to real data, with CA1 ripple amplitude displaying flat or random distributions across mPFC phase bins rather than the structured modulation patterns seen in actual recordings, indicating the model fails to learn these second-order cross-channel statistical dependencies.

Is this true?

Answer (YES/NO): NO